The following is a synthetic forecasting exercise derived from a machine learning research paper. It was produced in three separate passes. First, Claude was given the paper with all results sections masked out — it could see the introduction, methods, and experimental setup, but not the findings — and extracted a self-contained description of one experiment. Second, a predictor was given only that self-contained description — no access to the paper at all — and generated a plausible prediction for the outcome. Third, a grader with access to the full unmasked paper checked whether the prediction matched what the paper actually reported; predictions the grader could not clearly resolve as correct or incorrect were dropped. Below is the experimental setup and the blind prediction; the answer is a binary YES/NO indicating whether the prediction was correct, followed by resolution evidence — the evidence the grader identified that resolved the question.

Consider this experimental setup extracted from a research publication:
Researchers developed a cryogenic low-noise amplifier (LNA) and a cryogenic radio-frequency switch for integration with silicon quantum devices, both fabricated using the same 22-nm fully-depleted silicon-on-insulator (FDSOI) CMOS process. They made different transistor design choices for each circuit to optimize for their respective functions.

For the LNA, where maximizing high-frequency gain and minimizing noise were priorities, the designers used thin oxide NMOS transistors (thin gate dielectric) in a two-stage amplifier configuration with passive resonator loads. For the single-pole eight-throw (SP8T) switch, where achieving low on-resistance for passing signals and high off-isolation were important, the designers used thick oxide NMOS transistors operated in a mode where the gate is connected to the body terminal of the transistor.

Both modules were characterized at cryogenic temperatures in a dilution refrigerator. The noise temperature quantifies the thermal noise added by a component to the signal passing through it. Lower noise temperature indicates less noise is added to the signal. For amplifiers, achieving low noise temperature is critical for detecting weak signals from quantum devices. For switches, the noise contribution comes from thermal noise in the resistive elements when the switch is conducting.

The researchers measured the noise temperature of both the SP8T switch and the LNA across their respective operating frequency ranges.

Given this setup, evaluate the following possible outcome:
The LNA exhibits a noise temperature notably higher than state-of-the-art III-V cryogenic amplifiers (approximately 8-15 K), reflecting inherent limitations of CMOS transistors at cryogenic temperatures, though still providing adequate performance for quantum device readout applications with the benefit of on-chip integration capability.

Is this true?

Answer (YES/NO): NO